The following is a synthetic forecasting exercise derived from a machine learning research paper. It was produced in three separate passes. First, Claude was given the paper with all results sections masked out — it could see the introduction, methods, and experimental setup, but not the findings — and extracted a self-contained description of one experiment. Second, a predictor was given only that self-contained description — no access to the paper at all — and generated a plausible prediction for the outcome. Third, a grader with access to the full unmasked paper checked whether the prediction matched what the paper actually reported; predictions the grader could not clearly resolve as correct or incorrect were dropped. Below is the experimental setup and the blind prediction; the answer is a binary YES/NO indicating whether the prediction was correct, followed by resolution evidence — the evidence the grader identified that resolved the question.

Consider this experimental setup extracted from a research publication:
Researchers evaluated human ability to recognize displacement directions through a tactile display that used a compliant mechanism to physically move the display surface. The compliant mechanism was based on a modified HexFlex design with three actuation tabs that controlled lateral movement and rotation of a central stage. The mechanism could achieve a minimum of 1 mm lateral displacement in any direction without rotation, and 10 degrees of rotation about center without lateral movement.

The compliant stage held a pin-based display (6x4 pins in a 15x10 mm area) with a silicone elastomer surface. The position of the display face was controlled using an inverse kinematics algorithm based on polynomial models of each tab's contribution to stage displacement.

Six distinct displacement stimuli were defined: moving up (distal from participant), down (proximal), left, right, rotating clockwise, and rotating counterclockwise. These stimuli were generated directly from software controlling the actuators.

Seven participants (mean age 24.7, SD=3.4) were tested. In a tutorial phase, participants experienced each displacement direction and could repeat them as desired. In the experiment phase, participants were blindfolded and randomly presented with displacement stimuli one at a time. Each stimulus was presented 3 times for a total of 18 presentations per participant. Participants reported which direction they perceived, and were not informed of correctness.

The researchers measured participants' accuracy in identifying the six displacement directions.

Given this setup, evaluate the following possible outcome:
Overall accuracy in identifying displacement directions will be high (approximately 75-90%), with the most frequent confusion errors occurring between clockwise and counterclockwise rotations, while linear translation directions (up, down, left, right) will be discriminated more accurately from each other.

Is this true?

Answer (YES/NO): NO